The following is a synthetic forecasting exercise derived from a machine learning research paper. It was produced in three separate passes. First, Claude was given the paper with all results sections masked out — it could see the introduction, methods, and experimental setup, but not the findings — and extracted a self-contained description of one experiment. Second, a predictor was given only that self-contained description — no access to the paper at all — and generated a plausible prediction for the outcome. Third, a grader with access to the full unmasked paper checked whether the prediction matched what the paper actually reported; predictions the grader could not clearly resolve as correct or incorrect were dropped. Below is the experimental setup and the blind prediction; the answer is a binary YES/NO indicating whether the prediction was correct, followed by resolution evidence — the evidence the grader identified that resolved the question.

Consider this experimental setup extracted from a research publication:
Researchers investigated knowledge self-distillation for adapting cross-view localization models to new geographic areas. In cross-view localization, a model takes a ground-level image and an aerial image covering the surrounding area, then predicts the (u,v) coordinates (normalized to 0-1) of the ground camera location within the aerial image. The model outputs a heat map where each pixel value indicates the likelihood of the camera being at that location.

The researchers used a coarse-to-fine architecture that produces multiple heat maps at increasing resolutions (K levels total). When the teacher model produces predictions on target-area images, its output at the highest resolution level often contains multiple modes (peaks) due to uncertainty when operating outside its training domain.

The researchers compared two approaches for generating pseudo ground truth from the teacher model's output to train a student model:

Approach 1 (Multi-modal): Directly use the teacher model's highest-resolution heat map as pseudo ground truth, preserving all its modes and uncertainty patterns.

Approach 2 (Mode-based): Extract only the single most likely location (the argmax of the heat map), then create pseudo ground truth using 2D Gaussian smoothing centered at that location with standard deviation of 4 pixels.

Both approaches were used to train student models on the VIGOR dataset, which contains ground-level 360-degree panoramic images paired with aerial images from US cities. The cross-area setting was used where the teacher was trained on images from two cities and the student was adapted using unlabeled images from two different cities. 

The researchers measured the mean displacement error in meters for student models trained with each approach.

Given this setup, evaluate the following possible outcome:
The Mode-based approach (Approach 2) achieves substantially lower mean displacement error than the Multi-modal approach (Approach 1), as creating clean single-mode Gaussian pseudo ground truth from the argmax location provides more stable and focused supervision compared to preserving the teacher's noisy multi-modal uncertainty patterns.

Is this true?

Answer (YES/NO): YES